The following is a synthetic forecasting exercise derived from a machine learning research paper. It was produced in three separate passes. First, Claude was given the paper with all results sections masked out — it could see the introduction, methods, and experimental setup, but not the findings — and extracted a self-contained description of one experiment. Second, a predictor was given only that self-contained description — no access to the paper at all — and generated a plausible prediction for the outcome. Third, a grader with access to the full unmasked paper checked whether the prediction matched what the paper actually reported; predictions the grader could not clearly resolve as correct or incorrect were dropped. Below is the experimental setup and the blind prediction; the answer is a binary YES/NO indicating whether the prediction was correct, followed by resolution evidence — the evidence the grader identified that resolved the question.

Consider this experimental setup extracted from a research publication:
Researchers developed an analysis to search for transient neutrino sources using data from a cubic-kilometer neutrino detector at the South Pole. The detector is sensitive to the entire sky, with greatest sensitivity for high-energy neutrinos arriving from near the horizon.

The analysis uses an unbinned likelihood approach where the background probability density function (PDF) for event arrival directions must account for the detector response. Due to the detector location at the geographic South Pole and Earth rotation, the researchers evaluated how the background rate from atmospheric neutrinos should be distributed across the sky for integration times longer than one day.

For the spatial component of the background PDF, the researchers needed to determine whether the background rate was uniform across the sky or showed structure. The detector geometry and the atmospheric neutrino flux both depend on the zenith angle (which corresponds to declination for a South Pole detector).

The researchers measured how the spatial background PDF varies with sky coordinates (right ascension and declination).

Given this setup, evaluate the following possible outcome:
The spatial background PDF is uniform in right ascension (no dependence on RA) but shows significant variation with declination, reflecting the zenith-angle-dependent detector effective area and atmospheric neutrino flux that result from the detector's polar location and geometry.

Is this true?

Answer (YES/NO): YES